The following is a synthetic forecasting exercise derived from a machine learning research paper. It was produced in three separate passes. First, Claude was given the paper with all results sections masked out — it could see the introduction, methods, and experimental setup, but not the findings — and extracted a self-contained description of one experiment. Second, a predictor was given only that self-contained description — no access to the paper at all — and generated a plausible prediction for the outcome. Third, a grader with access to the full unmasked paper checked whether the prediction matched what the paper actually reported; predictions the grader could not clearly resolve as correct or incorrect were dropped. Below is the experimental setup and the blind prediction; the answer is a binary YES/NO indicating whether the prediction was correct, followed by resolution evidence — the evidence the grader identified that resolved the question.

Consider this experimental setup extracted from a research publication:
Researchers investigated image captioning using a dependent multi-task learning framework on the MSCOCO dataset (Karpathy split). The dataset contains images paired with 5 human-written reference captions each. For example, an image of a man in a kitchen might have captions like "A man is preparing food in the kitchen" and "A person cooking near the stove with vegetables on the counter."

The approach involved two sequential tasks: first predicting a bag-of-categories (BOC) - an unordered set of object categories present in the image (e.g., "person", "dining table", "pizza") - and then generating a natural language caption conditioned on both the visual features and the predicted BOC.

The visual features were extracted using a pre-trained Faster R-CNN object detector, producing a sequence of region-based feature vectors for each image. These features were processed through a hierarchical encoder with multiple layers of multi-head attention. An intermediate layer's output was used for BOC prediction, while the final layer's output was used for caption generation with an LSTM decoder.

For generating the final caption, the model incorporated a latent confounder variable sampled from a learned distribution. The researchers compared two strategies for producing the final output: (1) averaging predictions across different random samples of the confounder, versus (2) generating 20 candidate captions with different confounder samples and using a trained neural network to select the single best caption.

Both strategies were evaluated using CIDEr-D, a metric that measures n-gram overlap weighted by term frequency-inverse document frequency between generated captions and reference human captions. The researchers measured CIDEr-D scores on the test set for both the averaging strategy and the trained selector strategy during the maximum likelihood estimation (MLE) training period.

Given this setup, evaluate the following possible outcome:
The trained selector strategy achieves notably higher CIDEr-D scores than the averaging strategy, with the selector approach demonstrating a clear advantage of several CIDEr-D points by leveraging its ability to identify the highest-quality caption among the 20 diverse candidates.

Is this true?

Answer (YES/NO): YES